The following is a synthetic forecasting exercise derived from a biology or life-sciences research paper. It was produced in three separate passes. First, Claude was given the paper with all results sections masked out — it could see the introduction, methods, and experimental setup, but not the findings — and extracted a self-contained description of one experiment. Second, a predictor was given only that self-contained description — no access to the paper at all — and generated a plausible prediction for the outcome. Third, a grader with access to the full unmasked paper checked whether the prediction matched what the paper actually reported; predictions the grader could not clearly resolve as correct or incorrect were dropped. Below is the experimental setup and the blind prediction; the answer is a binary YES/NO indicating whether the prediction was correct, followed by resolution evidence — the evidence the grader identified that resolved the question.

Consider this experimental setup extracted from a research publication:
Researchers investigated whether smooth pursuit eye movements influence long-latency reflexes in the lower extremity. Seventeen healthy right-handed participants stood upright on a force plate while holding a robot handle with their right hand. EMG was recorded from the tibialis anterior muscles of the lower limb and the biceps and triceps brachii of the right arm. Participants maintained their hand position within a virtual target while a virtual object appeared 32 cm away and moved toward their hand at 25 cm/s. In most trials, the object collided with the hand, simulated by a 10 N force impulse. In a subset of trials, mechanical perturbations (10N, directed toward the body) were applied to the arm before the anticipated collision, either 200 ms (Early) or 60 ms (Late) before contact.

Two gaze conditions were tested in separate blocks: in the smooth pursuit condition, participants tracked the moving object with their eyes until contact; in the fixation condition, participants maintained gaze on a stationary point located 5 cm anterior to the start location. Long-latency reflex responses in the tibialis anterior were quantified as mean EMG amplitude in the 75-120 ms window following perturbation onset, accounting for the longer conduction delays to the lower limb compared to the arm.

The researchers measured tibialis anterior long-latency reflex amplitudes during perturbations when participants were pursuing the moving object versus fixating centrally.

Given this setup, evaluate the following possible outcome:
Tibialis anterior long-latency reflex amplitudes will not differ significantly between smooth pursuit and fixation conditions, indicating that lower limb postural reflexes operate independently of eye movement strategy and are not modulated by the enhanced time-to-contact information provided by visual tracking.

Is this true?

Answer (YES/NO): NO